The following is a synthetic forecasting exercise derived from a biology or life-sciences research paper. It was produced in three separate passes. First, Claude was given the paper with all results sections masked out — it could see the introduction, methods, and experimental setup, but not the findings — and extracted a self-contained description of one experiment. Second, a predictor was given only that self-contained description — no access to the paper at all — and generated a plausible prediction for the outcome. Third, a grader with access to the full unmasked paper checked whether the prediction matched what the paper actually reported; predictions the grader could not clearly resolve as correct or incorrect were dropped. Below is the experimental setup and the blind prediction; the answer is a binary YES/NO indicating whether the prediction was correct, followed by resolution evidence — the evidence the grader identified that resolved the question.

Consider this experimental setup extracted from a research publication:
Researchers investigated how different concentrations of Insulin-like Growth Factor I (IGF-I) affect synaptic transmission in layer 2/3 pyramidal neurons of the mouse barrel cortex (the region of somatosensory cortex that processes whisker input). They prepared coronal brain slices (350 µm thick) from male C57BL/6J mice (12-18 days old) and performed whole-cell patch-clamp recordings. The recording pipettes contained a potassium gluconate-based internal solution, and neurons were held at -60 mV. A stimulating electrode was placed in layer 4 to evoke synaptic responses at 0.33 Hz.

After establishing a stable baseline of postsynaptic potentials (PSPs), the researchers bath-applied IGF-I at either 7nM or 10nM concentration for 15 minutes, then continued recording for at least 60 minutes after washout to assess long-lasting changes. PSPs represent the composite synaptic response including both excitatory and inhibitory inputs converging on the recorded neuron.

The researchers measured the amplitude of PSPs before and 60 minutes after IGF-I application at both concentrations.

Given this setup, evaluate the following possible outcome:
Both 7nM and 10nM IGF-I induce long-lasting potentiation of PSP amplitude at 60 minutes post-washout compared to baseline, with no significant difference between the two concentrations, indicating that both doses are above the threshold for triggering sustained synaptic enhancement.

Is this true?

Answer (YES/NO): NO